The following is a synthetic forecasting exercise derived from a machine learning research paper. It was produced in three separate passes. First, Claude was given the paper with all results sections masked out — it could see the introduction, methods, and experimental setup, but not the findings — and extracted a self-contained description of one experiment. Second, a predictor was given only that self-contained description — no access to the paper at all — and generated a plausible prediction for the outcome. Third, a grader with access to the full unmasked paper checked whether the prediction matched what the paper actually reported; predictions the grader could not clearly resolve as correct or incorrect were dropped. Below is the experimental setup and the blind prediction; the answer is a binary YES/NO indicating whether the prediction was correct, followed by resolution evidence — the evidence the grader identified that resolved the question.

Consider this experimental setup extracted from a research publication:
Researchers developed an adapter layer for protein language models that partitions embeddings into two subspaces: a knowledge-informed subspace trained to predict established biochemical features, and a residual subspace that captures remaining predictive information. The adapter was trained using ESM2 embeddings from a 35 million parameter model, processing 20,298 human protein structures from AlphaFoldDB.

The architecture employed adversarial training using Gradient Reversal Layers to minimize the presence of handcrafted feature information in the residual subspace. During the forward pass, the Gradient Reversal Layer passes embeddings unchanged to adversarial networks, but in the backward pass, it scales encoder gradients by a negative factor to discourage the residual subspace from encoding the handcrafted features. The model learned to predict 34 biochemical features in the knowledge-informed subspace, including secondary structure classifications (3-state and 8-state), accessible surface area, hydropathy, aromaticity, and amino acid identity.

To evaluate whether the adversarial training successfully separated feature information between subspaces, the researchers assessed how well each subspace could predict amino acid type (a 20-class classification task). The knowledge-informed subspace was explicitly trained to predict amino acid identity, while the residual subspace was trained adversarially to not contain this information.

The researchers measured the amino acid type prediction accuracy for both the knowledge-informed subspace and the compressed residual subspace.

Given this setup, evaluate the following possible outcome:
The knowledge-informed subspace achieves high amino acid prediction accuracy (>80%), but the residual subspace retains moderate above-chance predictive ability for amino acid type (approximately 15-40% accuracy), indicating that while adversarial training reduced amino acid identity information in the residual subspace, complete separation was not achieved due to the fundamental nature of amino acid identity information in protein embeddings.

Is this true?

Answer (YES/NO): NO